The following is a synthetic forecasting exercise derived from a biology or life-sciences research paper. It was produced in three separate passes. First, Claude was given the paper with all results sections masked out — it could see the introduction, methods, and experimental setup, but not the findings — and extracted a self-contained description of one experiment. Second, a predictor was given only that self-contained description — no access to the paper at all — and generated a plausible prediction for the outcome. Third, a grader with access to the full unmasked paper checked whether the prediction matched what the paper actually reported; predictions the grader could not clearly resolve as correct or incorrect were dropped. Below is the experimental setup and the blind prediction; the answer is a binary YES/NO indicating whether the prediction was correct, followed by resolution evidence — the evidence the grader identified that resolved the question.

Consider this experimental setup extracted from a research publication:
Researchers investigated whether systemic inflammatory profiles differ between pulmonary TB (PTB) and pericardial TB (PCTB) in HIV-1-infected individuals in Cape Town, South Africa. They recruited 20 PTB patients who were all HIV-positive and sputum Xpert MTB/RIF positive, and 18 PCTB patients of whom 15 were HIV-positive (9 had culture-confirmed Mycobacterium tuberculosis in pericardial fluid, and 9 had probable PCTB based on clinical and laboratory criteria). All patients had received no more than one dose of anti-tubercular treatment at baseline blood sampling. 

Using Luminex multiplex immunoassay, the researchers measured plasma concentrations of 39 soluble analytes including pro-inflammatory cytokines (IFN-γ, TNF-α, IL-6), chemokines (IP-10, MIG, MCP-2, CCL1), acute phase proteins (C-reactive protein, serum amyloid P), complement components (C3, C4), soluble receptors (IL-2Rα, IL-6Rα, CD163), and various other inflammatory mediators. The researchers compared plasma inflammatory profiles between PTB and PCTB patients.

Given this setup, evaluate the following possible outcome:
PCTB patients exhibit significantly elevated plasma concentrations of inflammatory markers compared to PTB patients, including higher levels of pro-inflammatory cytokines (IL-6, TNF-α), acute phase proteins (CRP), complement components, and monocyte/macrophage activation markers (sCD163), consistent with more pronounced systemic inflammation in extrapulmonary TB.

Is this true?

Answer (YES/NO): NO